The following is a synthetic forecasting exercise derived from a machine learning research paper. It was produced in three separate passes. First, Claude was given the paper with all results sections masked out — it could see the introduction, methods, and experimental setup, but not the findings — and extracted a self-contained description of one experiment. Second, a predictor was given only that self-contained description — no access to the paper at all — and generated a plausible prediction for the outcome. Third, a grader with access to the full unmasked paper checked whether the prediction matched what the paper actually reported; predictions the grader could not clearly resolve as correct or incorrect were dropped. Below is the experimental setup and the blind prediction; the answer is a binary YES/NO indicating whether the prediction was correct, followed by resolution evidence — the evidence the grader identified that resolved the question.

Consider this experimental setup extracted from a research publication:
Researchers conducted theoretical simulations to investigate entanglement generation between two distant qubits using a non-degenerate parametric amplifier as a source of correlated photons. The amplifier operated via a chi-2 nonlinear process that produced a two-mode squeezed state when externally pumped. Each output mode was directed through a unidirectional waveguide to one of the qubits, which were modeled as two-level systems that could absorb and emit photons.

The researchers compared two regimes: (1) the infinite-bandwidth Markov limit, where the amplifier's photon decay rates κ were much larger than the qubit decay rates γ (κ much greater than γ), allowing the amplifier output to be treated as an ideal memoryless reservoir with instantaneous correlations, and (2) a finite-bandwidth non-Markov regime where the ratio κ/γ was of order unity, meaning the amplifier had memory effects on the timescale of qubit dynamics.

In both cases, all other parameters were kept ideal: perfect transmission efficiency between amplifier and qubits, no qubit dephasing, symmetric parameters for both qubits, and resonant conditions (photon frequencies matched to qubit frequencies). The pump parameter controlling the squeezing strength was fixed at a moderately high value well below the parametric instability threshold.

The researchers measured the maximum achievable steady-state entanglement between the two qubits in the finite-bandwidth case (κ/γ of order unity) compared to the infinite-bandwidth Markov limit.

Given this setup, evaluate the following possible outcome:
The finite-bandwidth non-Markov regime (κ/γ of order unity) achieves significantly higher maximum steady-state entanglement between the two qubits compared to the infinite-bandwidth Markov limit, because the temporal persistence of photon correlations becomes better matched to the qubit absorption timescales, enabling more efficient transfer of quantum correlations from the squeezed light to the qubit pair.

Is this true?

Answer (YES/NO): NO